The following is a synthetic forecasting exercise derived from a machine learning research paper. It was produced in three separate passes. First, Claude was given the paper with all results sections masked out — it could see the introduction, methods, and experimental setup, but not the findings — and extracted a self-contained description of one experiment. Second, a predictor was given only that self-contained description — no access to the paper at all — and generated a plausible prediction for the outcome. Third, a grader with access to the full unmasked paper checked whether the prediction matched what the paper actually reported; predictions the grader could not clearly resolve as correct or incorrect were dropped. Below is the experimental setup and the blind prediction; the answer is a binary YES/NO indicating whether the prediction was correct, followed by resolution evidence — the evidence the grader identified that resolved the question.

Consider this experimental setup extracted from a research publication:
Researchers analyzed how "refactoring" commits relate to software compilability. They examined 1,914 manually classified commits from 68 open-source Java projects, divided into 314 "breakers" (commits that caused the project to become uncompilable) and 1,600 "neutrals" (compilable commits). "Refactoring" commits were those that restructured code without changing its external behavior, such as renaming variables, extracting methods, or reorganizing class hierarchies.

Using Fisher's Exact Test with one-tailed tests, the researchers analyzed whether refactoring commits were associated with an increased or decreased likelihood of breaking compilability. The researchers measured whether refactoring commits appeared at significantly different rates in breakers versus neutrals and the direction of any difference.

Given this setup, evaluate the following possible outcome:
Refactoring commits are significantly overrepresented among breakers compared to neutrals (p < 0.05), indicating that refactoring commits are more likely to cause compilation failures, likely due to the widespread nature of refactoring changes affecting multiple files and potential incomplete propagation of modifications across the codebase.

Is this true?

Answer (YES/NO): YES